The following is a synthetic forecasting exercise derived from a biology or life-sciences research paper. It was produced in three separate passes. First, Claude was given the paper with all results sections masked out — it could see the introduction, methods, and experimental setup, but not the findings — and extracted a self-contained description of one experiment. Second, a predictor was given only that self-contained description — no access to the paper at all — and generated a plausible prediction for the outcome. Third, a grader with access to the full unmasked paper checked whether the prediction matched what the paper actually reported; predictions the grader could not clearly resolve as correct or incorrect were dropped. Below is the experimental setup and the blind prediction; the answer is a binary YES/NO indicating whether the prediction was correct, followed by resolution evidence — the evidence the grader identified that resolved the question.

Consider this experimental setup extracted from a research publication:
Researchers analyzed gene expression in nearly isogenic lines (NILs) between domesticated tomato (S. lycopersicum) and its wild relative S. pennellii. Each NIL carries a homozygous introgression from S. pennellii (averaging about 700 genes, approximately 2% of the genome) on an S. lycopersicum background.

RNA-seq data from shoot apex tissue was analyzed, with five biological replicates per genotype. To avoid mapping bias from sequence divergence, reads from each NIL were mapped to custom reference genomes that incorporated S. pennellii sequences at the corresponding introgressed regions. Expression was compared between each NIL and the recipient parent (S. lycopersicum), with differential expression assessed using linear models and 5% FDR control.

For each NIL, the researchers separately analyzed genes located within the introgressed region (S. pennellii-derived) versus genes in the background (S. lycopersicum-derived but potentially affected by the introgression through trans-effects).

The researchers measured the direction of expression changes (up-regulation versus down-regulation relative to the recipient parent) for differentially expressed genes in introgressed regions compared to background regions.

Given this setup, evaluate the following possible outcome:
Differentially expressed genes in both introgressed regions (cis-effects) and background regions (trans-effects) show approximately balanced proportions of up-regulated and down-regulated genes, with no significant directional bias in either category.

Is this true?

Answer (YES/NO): NO